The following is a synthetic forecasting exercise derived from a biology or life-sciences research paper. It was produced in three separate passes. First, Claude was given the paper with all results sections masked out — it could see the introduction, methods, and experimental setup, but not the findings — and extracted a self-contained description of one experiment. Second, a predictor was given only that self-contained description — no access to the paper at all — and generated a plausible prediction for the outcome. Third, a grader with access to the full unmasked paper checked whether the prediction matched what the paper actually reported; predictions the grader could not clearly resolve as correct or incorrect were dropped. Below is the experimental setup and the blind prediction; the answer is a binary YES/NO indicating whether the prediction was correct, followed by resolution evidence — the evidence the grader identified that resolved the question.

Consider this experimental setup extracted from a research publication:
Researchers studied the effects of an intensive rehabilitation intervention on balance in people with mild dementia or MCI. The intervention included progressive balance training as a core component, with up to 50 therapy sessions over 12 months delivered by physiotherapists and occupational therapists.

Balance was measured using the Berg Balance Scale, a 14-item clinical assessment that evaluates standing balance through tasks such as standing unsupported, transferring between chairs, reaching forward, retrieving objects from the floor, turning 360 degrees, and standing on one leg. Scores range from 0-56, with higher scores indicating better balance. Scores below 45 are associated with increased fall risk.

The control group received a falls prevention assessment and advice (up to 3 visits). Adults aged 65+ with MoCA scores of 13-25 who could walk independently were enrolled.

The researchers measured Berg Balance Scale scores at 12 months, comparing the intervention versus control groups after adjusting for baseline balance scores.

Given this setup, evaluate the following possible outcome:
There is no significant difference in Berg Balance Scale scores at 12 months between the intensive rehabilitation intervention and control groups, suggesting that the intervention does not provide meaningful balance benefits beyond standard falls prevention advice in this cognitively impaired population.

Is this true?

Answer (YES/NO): YES